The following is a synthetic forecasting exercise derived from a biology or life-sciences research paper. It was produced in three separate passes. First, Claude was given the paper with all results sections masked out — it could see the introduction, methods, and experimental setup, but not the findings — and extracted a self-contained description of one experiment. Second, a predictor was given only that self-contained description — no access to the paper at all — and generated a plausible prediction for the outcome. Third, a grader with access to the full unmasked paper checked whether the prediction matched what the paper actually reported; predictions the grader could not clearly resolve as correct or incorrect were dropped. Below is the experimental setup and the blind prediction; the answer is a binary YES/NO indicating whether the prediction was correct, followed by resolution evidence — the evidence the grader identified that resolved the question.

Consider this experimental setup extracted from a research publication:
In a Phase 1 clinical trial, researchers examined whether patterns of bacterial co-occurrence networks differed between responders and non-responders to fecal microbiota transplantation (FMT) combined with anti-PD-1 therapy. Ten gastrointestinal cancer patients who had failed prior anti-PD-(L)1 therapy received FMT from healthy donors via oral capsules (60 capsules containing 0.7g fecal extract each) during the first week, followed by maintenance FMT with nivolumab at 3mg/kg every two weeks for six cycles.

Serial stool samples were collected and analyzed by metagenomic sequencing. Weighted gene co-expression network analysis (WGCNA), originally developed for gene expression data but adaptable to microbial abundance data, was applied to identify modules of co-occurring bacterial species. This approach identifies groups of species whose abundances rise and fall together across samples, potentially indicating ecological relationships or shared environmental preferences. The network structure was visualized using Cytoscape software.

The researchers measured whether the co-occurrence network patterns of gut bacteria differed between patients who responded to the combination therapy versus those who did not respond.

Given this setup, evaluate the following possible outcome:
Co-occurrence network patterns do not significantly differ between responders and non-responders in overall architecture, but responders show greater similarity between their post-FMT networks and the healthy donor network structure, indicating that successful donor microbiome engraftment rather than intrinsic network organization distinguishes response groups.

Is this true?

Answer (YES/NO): NO